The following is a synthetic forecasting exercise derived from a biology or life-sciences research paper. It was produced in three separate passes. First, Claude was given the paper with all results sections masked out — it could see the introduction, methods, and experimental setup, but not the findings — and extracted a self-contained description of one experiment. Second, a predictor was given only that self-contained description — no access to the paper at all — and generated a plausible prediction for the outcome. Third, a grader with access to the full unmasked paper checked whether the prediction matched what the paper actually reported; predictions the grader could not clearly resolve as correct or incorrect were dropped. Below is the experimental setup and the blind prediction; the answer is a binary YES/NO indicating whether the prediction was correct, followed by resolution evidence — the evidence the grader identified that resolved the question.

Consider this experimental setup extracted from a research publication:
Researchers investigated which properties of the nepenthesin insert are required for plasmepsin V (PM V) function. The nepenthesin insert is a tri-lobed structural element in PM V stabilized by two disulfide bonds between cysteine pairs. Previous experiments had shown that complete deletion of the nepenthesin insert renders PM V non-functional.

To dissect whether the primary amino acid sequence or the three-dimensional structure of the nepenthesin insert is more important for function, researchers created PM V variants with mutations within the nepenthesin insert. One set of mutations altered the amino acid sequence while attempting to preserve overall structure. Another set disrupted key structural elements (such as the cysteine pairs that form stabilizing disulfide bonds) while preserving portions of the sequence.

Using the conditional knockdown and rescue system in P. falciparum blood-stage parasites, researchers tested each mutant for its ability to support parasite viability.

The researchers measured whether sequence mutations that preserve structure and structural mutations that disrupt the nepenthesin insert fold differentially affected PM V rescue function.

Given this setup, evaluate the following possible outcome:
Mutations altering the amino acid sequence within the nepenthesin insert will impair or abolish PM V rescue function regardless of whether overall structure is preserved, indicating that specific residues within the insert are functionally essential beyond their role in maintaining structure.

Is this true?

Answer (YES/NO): YES